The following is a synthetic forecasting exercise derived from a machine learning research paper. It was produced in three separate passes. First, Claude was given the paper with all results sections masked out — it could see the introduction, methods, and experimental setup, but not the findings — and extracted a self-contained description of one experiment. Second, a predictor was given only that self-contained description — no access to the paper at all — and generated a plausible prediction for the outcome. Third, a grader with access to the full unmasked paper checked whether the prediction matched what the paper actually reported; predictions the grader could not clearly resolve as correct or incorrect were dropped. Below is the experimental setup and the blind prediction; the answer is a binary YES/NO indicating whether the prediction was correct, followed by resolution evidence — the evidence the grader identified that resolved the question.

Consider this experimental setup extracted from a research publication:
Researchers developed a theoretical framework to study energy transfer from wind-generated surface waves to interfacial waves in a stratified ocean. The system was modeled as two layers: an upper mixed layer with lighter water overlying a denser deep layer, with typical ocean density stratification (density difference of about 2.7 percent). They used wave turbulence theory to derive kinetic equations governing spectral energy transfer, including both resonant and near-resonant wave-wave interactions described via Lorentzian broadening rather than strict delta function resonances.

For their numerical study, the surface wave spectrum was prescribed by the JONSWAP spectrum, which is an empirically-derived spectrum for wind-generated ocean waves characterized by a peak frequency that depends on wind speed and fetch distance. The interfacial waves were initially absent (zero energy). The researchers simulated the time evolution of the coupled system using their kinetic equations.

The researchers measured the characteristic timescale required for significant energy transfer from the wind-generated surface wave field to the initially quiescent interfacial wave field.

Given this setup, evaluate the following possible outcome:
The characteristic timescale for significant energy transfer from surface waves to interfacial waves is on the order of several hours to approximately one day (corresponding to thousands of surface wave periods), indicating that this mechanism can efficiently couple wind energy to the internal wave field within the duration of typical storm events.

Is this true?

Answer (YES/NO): NO